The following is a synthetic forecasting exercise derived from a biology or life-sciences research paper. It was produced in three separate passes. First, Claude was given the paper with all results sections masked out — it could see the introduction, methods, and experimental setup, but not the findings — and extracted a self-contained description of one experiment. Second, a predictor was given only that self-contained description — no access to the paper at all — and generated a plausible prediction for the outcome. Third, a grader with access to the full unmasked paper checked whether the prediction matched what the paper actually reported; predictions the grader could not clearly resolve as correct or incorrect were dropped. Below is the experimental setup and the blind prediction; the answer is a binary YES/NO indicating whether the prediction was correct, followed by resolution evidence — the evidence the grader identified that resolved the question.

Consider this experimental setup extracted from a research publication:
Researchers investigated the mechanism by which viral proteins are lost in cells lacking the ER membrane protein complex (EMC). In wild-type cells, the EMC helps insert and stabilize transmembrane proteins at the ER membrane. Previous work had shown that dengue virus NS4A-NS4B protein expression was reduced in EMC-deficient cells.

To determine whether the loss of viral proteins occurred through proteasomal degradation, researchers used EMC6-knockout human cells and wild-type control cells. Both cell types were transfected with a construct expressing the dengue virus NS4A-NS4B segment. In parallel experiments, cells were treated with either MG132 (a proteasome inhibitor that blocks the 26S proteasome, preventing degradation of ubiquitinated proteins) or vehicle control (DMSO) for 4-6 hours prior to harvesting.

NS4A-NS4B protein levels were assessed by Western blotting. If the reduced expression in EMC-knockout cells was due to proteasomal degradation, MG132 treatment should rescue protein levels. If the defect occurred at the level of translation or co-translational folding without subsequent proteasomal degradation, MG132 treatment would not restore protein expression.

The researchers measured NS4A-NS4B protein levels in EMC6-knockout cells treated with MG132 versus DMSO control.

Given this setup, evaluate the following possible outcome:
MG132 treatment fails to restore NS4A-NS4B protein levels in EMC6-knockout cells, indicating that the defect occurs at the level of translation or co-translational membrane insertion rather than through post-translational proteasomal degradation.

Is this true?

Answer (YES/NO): NO